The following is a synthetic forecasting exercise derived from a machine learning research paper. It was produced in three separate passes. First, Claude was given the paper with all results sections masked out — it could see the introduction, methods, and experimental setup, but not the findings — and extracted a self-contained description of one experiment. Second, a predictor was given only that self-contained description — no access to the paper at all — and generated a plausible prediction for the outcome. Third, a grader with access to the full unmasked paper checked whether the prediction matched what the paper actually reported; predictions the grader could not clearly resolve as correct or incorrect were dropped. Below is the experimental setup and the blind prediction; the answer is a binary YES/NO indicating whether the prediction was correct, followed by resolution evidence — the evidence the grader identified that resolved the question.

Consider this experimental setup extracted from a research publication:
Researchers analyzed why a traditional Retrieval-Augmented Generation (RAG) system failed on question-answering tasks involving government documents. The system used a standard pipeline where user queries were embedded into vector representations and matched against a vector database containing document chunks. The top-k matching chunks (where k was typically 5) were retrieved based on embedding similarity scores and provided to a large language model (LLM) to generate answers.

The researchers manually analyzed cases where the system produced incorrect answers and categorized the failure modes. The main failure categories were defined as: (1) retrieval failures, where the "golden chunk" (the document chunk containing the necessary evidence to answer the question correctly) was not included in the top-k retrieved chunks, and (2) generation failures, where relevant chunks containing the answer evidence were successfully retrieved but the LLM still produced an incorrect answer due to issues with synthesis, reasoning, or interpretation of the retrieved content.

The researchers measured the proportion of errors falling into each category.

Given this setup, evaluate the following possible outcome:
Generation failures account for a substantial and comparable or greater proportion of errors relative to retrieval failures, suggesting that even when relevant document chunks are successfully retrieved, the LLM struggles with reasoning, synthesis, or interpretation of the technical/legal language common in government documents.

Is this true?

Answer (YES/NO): YES